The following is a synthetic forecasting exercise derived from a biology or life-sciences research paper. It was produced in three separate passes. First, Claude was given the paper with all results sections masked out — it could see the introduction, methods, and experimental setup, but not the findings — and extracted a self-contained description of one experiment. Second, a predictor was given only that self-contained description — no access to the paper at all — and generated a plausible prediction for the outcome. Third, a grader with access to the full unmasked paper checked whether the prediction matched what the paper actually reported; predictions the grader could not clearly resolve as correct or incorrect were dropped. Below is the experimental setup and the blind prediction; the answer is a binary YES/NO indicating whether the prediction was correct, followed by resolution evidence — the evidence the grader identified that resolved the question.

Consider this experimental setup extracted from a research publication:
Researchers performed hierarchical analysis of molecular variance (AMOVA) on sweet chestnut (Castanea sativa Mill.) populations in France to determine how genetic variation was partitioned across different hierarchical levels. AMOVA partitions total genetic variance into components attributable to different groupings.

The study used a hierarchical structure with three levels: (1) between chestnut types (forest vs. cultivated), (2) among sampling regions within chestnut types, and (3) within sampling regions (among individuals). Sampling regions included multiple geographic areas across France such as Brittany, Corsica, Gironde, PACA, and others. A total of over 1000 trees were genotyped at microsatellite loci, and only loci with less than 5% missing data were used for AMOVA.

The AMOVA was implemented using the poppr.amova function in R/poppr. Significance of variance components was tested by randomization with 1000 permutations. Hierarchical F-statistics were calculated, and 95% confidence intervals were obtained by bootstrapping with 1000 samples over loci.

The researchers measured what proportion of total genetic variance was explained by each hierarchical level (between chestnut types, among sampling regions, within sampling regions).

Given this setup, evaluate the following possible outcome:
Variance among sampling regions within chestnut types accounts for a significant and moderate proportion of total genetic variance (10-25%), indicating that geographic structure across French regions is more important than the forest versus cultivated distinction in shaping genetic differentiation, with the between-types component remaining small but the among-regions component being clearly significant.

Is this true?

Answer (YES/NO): NO